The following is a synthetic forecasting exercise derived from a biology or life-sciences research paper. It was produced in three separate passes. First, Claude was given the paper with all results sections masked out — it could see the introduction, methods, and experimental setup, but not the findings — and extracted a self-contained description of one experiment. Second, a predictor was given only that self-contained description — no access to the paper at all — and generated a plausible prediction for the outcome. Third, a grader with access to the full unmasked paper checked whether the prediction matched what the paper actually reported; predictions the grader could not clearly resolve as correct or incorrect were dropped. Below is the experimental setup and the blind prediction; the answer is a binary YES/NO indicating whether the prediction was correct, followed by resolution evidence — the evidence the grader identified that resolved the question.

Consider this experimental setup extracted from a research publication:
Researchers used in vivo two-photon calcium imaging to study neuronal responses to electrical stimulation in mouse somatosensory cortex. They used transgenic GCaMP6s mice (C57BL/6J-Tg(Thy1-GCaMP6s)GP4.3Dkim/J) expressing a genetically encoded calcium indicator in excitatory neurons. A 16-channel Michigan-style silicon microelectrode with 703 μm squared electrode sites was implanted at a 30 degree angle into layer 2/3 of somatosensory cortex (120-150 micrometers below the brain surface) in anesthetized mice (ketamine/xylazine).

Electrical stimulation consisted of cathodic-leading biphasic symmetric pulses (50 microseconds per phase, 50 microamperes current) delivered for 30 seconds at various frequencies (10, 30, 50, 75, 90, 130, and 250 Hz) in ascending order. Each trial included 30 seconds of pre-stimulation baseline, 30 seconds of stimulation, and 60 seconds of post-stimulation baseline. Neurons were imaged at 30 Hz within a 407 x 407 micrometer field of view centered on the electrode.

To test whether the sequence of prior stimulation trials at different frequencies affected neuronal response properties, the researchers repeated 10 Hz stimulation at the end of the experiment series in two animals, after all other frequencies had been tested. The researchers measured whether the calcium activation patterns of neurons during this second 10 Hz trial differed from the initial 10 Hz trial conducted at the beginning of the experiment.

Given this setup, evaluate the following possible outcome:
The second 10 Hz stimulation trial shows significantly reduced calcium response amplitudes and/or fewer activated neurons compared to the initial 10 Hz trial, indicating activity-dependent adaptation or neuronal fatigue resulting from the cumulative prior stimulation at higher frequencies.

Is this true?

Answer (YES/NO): NO